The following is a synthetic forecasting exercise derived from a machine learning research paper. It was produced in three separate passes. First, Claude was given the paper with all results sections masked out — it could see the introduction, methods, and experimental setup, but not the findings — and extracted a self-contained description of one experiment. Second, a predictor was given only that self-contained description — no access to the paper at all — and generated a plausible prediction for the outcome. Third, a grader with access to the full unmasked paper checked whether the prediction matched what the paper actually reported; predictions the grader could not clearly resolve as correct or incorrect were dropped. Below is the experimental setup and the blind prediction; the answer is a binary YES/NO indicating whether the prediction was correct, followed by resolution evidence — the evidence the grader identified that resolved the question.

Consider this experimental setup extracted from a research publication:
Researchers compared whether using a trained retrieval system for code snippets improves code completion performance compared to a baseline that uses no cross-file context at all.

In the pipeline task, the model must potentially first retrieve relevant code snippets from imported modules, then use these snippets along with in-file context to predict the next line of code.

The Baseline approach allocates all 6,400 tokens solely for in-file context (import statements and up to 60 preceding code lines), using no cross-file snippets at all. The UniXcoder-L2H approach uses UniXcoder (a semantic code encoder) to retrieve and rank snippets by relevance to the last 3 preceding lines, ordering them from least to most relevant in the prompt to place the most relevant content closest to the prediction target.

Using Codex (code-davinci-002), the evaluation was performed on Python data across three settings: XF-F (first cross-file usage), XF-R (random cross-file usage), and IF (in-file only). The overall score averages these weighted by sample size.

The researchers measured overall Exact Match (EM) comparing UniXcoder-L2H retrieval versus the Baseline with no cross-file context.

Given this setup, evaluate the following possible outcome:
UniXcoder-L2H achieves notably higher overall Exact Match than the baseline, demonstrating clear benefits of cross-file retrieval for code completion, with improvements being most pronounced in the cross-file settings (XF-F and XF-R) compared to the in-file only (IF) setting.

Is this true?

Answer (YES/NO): NO